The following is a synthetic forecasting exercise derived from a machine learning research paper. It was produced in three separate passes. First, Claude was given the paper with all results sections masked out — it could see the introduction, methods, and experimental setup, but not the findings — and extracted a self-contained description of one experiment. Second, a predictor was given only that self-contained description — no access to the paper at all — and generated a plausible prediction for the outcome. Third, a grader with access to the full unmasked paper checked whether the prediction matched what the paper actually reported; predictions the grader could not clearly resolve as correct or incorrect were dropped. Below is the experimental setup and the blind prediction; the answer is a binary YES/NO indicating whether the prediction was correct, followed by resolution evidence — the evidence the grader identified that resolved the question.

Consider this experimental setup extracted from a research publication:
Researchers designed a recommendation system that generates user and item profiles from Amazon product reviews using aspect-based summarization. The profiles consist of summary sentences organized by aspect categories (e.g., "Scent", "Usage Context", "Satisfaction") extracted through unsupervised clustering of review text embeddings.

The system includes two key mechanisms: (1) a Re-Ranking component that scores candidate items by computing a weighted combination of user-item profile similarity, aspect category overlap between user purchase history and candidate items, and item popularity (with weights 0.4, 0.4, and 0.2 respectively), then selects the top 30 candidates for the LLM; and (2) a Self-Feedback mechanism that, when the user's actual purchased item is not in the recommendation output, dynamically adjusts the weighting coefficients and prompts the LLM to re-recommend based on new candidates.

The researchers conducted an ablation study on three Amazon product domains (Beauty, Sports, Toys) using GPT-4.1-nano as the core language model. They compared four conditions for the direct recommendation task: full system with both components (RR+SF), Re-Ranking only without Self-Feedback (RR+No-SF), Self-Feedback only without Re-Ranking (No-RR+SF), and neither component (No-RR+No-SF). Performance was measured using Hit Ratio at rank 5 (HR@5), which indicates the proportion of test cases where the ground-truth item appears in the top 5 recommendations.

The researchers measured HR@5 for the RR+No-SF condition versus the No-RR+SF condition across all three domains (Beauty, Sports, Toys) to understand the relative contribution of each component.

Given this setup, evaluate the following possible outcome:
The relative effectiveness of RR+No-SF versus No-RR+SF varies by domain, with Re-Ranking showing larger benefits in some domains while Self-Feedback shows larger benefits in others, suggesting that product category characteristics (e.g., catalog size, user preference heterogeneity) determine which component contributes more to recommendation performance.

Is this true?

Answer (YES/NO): NO